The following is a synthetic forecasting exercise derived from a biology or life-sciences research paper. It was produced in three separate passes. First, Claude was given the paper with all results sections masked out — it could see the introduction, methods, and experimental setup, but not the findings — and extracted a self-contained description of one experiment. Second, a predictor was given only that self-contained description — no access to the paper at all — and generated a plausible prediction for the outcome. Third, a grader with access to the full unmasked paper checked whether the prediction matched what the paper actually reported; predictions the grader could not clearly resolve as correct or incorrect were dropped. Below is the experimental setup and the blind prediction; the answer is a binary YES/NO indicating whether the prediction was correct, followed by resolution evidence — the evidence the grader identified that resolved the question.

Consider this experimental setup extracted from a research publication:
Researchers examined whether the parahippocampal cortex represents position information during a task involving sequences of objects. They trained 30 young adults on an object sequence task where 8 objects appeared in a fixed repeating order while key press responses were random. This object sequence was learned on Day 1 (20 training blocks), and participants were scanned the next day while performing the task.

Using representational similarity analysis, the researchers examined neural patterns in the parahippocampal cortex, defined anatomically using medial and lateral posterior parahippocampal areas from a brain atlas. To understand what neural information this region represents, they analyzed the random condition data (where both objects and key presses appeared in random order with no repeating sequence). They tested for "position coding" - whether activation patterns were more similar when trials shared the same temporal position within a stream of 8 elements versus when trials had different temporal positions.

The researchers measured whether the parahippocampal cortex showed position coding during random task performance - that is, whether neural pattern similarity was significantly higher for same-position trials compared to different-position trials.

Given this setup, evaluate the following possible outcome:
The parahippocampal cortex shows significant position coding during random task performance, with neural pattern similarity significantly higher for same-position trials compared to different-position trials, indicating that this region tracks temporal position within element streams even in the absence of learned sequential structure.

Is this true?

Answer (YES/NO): NO